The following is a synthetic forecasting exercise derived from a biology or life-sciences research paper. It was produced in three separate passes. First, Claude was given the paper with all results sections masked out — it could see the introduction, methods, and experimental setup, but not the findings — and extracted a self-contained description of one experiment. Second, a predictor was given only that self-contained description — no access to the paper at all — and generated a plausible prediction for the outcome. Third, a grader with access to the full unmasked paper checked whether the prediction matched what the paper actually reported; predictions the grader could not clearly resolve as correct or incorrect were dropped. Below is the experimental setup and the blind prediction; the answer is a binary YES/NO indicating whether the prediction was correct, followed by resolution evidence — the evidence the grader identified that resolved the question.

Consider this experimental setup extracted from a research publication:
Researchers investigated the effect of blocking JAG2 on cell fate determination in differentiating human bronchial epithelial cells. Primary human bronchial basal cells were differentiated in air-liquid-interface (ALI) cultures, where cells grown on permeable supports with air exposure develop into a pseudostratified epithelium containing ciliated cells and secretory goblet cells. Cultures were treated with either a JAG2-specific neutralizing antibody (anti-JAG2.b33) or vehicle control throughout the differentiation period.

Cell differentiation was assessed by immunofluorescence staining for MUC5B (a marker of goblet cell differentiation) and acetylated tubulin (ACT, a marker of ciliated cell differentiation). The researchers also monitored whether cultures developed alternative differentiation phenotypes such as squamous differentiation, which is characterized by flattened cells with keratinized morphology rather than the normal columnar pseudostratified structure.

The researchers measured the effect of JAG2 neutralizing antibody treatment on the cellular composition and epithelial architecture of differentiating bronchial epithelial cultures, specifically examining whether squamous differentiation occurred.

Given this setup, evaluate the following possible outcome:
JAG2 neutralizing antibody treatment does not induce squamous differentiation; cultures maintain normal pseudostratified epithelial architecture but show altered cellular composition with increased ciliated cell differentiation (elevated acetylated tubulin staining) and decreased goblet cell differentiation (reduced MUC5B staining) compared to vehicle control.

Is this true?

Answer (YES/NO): NO